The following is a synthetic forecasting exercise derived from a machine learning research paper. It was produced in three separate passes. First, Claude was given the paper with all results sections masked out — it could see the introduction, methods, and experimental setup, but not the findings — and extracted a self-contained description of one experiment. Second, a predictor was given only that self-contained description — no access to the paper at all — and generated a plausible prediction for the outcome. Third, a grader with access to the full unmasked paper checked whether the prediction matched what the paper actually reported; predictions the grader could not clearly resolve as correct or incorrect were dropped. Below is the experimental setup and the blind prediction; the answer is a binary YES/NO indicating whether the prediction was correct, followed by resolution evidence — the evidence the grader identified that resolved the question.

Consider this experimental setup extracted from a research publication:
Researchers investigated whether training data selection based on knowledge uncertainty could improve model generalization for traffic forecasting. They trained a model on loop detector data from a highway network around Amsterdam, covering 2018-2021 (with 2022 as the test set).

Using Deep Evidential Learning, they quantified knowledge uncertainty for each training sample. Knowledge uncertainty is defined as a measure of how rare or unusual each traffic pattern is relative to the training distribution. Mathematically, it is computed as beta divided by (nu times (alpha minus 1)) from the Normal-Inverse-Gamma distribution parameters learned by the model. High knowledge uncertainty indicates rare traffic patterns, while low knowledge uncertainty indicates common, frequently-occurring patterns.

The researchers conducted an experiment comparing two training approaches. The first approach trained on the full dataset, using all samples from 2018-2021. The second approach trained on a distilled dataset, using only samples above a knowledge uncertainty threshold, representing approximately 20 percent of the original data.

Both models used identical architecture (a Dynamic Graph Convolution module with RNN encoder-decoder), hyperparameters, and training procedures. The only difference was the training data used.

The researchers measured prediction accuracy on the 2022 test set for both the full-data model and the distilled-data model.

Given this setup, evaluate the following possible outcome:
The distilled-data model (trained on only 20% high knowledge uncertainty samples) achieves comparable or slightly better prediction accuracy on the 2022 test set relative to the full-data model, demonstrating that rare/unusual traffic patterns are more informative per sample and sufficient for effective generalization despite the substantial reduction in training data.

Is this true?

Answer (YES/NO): YES